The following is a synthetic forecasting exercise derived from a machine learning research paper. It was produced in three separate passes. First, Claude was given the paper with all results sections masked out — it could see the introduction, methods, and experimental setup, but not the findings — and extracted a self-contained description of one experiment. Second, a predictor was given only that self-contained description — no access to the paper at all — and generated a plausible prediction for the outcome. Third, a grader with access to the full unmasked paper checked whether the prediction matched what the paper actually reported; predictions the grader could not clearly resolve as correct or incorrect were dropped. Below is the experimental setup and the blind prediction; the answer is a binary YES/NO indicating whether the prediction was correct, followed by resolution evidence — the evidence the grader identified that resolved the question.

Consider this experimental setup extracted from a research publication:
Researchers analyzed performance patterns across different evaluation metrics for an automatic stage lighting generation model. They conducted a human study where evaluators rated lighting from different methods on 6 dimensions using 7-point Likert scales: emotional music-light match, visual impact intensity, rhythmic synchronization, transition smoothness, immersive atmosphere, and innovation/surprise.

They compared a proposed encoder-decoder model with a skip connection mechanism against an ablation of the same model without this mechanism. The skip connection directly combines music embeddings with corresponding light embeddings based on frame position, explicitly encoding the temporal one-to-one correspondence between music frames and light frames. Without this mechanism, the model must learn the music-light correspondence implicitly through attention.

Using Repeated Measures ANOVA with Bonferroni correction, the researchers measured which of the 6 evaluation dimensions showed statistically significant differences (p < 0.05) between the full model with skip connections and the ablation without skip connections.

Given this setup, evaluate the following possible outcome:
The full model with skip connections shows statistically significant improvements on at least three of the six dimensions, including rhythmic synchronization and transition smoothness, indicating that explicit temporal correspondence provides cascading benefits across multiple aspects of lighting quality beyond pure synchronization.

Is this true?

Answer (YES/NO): NO